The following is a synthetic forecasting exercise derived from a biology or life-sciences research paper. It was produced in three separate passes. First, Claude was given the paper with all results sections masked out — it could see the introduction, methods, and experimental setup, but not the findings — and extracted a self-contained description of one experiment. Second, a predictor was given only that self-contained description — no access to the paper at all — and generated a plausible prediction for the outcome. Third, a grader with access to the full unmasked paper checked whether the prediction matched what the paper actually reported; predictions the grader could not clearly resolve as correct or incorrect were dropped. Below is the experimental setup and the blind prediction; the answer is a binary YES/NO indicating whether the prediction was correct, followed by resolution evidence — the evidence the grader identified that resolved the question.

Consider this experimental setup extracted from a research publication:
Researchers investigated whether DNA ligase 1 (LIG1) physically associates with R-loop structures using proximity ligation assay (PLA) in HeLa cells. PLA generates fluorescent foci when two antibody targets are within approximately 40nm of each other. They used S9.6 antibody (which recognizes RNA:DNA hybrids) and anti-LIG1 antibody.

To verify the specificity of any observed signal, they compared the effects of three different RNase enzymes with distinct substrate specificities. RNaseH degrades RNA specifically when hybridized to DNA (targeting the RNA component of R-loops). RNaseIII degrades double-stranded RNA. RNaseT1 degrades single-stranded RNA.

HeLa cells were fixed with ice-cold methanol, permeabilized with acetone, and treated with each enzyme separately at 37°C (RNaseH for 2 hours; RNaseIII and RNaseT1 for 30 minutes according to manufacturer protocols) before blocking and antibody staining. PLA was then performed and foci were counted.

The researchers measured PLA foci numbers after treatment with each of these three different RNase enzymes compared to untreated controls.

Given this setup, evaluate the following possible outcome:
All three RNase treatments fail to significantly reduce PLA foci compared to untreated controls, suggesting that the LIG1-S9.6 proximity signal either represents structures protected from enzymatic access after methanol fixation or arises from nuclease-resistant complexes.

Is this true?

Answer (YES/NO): NO